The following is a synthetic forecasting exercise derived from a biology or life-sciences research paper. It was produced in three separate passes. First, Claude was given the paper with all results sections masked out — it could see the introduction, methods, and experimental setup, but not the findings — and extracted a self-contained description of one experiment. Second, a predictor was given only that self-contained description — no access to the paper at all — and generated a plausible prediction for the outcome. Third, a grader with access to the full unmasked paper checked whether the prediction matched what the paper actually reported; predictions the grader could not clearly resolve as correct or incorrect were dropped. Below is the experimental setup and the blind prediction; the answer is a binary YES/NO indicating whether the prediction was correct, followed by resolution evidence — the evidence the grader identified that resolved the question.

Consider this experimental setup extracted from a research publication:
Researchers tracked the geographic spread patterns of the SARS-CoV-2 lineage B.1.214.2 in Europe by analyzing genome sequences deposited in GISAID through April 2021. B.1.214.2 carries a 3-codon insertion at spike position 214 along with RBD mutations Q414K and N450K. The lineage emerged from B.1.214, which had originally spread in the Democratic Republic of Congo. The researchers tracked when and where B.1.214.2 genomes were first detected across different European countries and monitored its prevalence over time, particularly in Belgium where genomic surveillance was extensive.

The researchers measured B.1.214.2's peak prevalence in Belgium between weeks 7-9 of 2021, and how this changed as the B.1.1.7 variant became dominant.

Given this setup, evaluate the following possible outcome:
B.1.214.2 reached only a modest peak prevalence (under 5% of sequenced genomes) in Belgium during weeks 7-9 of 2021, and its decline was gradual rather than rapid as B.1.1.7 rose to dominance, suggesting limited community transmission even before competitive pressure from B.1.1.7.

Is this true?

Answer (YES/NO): NO